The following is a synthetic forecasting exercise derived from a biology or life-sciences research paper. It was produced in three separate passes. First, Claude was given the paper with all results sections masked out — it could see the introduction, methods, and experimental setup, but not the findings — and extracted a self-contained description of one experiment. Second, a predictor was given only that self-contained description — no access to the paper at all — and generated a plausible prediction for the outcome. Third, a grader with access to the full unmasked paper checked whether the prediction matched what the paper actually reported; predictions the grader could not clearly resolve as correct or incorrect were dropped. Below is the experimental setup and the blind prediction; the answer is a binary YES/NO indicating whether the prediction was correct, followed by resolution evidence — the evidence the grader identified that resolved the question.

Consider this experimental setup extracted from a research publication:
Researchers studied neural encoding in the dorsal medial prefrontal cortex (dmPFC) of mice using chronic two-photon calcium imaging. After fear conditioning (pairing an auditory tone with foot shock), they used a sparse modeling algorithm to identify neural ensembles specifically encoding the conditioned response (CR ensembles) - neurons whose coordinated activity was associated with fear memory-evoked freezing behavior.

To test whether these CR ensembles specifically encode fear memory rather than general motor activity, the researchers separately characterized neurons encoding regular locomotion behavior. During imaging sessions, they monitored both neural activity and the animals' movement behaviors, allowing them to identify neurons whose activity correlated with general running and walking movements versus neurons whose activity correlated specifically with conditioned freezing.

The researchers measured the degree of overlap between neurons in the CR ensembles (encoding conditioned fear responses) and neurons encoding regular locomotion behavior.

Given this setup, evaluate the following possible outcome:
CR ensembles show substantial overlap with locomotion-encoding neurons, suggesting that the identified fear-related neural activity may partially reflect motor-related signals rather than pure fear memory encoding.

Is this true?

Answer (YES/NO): NO